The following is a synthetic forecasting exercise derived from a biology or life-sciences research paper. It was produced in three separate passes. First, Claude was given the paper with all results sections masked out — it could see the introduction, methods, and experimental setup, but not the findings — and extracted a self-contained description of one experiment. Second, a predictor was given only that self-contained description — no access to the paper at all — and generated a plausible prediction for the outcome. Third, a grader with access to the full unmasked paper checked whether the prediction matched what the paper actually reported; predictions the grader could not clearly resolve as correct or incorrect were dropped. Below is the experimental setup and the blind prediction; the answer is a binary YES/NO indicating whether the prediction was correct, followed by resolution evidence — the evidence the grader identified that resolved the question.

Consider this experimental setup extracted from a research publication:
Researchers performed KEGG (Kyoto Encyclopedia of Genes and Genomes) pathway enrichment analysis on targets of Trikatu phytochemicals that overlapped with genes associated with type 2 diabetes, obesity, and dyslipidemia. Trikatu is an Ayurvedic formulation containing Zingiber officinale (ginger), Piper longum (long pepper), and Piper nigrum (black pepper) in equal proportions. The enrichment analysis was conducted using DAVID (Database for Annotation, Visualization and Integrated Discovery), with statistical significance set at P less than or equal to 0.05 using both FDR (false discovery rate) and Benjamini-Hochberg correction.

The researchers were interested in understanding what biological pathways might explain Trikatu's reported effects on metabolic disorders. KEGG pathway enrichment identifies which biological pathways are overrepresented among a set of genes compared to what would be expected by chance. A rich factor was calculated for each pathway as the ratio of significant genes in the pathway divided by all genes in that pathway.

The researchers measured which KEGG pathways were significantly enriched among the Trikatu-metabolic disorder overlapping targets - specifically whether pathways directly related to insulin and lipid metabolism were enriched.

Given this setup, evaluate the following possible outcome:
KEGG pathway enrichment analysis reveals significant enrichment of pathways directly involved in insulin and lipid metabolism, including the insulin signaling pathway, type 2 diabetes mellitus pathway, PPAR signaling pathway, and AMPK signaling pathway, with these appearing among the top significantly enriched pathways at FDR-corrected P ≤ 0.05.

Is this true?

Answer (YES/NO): NO